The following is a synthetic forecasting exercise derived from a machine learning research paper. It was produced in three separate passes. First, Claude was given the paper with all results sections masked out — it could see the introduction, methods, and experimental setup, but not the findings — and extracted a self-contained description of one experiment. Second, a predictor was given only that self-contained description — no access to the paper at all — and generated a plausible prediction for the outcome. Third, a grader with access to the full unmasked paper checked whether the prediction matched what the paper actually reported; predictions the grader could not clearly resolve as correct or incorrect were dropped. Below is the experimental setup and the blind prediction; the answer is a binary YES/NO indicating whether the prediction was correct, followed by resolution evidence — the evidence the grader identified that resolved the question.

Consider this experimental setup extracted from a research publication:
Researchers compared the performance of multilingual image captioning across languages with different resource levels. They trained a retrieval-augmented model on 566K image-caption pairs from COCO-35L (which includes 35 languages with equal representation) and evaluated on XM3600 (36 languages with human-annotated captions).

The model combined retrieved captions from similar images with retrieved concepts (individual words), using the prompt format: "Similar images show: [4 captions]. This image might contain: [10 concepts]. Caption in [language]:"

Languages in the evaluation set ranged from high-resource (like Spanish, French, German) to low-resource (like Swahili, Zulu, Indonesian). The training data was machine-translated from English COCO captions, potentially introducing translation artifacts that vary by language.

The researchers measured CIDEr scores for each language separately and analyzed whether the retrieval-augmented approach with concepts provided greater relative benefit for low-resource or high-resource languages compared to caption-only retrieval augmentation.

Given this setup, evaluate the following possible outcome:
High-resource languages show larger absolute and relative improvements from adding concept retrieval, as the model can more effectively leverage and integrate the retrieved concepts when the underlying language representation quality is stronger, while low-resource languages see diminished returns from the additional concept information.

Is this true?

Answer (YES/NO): YES